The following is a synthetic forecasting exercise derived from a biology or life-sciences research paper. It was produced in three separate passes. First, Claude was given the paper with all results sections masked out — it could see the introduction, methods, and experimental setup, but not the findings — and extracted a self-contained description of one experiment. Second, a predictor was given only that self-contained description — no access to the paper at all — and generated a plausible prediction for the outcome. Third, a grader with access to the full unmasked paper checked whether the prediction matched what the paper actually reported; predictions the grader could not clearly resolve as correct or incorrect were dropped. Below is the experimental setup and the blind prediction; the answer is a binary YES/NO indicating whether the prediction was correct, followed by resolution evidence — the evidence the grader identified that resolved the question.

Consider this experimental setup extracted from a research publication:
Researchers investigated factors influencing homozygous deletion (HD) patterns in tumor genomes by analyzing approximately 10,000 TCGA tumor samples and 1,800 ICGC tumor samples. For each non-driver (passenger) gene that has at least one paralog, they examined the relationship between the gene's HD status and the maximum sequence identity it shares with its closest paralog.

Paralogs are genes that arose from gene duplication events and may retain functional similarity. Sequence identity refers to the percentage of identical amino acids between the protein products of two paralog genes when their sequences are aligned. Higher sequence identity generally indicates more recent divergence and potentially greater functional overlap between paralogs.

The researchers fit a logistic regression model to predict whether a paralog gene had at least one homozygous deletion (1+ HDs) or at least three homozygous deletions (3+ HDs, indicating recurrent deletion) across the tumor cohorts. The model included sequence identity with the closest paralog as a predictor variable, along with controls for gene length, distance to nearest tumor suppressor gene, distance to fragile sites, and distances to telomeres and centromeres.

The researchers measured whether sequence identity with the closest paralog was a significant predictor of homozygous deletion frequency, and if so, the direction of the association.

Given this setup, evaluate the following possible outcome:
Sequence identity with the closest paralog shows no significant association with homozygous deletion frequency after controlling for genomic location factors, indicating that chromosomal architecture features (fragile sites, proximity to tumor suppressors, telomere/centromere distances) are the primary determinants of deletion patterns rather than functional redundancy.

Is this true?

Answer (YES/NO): NO